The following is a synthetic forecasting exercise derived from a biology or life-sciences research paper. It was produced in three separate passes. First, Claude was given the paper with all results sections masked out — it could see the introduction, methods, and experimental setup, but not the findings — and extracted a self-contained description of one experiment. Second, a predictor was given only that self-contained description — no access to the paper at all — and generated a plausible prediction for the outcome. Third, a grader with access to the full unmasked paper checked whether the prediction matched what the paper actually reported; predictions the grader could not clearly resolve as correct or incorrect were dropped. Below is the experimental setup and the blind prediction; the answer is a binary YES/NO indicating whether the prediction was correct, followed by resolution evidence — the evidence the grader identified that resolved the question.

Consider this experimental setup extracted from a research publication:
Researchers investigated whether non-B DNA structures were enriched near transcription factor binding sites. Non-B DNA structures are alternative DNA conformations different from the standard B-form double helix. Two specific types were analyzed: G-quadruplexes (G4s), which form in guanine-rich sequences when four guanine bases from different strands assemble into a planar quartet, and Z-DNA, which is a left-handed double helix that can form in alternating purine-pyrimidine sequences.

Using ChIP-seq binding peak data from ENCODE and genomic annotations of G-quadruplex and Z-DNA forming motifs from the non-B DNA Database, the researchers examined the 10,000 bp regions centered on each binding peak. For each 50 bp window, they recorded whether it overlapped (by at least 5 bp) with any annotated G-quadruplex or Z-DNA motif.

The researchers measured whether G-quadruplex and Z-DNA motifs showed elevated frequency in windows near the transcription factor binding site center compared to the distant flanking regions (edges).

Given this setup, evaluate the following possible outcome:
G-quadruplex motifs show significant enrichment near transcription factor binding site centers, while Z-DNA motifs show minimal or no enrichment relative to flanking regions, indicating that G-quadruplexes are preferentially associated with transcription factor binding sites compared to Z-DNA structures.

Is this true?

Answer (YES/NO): NO